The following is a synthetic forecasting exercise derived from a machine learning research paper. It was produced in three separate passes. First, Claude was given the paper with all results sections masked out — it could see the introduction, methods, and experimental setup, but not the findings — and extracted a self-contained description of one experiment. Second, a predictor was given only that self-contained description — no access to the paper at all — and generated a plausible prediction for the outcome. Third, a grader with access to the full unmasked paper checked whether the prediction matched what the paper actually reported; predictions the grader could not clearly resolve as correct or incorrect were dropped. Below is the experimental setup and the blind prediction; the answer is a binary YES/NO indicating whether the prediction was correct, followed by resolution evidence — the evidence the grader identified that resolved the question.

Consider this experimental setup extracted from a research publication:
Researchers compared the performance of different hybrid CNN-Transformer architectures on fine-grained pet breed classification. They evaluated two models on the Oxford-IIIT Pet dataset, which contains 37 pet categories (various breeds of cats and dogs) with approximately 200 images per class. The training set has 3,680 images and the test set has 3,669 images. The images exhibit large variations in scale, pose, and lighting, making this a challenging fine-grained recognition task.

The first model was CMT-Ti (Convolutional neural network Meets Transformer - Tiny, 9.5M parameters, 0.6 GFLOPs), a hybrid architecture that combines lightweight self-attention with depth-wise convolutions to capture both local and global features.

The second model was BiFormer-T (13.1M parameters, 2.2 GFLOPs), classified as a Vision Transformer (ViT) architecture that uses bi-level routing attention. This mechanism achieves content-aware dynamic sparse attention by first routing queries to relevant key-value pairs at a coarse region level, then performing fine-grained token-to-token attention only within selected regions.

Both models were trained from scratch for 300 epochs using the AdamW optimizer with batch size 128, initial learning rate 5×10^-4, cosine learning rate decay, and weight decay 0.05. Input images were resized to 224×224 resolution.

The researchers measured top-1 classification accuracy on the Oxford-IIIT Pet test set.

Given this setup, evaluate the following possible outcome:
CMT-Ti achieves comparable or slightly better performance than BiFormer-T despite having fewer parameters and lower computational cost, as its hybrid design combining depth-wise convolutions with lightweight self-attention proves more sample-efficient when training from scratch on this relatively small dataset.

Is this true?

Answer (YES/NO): NO